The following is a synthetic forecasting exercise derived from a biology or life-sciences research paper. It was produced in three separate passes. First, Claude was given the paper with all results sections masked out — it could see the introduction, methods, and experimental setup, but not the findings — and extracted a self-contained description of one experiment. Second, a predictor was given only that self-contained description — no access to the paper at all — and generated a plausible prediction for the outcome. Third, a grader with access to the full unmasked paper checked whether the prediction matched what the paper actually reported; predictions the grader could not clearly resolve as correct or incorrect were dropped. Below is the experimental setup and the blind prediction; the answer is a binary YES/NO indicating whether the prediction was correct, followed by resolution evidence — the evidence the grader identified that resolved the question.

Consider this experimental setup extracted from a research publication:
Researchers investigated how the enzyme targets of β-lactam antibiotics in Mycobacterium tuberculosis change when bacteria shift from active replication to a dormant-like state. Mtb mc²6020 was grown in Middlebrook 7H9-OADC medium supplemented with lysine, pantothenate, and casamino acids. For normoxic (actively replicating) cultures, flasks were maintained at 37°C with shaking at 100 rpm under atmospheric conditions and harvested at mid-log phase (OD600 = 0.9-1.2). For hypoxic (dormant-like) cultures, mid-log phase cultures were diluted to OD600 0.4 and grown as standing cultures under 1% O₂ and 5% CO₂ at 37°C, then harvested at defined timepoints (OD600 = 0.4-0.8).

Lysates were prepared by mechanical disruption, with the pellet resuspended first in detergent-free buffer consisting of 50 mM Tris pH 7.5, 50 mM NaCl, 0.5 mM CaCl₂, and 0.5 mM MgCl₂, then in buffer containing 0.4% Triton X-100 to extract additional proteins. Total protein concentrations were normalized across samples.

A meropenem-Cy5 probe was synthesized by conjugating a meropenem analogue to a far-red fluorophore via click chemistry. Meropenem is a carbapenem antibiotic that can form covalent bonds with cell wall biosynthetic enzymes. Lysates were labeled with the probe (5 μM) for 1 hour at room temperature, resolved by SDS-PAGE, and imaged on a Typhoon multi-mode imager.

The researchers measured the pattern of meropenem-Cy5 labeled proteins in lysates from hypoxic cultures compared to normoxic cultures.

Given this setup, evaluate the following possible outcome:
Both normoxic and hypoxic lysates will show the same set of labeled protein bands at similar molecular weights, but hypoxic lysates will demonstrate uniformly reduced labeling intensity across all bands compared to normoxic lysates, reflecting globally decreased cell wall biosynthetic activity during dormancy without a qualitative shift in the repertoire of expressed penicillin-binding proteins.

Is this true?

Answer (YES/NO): NO